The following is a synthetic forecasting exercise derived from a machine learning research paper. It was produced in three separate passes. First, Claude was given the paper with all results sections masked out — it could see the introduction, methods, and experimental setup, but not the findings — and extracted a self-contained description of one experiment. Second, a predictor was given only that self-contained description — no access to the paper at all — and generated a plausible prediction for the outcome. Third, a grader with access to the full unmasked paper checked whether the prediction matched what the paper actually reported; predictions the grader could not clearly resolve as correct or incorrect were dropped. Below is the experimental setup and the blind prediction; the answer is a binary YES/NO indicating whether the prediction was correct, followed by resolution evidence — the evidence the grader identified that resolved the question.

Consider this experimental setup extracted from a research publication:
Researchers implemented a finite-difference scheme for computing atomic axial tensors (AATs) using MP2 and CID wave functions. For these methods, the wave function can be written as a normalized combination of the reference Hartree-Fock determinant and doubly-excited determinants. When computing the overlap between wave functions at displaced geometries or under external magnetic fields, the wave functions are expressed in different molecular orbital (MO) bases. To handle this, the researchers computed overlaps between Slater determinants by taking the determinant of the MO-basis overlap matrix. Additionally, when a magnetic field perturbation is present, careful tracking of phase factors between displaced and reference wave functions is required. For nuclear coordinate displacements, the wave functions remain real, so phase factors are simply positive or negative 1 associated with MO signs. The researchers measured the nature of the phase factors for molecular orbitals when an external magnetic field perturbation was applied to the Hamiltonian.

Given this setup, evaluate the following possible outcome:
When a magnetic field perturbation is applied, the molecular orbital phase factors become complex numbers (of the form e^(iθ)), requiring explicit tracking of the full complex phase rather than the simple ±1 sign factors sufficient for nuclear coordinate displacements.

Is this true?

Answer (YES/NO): YES